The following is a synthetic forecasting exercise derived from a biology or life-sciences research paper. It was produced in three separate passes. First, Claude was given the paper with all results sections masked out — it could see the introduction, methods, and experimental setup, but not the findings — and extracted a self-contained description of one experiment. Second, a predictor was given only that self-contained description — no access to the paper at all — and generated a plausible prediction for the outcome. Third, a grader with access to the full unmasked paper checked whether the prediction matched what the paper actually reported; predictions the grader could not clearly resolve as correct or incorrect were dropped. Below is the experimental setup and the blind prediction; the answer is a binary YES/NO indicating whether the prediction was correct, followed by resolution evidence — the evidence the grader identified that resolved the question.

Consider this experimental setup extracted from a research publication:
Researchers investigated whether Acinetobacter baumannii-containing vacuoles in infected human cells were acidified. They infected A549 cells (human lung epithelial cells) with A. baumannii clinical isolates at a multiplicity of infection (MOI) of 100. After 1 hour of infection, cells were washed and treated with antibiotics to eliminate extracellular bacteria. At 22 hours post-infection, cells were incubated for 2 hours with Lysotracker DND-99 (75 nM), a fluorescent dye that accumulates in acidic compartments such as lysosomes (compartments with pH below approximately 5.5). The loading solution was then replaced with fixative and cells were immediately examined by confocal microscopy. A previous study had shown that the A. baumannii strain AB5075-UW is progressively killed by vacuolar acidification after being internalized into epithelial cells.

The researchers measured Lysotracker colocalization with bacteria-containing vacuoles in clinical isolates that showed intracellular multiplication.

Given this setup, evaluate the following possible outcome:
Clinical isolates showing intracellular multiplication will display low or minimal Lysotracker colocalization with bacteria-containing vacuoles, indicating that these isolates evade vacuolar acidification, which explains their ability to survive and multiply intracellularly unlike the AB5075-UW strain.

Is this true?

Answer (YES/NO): YES